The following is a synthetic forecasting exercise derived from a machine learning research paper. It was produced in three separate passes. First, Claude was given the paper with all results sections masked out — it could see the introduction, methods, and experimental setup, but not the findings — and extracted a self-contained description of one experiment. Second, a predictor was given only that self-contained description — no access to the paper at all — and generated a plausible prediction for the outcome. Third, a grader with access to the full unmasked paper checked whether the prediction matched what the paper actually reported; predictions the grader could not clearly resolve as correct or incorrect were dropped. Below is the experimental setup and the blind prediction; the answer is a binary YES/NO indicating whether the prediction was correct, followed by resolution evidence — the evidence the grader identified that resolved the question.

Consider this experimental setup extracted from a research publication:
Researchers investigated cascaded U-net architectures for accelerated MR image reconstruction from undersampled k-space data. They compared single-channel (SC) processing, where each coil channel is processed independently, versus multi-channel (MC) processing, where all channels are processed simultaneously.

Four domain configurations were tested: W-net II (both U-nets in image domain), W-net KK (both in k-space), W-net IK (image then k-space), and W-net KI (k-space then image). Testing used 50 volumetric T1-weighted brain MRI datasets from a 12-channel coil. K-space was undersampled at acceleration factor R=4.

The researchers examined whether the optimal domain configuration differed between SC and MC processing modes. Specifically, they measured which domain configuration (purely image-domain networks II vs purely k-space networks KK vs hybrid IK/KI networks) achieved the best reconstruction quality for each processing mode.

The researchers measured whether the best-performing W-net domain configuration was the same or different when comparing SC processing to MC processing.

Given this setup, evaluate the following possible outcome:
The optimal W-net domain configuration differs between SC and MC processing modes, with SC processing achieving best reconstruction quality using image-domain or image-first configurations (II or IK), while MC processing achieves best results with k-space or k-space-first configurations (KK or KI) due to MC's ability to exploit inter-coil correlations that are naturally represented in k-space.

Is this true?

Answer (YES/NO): NO